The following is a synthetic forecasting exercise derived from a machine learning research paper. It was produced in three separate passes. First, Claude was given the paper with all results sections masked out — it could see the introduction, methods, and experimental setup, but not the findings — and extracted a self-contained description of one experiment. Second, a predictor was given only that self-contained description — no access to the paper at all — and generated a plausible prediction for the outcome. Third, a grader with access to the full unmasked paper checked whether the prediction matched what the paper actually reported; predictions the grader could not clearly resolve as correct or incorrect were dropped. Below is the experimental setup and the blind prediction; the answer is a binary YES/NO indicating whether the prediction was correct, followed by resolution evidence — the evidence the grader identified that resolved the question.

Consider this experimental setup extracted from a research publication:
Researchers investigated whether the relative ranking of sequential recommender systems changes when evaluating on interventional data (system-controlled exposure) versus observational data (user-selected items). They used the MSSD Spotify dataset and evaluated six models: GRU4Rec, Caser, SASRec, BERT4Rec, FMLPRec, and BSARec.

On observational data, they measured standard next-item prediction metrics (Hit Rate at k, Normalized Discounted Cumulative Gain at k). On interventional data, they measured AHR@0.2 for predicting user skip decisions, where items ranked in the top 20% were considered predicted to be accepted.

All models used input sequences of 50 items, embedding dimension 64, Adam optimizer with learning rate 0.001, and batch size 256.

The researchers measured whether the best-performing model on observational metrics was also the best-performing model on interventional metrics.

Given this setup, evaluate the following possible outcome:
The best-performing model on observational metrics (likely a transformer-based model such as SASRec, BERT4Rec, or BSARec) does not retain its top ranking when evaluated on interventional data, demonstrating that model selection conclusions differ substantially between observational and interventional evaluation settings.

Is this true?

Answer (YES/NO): YES